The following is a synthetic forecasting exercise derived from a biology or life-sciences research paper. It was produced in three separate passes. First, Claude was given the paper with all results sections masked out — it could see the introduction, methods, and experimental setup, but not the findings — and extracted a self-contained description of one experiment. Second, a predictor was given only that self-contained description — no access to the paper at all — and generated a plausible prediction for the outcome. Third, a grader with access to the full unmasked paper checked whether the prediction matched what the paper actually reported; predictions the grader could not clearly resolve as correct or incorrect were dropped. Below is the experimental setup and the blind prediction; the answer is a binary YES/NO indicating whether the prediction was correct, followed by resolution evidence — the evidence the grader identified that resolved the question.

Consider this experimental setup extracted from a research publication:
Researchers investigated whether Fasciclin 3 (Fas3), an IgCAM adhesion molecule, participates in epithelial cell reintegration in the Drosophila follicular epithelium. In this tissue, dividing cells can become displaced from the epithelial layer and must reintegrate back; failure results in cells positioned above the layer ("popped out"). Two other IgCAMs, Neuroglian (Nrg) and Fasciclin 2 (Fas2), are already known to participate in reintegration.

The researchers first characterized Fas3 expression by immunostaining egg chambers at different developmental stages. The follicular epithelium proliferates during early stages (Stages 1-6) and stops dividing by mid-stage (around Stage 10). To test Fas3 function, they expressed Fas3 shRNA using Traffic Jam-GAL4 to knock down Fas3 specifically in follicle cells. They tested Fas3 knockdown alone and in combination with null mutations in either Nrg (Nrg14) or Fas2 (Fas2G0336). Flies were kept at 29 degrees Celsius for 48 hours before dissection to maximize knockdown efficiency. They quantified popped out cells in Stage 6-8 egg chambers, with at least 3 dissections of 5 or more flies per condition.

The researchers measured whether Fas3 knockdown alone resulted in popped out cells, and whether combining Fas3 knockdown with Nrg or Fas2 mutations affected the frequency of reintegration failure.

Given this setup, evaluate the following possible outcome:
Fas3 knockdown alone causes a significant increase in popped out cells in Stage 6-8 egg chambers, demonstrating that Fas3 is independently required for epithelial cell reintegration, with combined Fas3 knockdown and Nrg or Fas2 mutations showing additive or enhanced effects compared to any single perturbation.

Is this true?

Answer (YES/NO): NO